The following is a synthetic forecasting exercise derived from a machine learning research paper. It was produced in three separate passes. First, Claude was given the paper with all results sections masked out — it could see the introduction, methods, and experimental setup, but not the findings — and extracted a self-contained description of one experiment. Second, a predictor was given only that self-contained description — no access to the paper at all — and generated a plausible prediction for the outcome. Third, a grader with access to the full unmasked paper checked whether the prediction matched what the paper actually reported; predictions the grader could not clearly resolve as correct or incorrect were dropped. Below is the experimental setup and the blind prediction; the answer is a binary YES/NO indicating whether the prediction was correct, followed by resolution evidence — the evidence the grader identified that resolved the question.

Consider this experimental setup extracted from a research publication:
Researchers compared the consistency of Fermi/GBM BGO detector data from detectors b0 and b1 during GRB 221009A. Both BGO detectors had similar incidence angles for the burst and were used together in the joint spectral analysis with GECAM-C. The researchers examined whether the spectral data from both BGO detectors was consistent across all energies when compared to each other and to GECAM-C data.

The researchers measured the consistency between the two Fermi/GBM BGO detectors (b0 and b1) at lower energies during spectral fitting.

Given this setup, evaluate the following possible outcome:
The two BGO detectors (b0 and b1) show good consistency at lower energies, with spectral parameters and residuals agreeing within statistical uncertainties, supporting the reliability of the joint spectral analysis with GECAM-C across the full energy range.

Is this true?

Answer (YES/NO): NO